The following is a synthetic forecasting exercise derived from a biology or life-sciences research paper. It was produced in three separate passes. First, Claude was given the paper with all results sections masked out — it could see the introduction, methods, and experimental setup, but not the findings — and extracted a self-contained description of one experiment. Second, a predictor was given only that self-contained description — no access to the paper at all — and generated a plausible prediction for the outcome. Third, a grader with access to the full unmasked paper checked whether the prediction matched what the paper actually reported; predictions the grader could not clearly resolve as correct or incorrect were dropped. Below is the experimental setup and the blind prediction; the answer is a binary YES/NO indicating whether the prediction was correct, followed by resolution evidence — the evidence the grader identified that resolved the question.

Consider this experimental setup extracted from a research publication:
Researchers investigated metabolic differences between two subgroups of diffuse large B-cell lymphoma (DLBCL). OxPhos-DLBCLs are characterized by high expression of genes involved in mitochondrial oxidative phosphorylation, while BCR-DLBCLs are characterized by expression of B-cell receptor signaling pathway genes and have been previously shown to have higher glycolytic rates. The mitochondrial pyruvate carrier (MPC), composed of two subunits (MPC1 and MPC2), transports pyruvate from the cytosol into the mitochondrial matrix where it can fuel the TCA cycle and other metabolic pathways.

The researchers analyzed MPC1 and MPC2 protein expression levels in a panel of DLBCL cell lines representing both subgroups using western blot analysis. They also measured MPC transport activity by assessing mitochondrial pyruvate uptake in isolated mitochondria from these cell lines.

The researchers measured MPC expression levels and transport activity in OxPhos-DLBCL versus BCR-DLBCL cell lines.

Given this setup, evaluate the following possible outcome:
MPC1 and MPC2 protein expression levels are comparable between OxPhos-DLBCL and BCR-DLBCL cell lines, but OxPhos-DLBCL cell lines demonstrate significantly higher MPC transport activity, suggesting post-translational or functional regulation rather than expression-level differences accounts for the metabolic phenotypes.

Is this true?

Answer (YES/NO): NO